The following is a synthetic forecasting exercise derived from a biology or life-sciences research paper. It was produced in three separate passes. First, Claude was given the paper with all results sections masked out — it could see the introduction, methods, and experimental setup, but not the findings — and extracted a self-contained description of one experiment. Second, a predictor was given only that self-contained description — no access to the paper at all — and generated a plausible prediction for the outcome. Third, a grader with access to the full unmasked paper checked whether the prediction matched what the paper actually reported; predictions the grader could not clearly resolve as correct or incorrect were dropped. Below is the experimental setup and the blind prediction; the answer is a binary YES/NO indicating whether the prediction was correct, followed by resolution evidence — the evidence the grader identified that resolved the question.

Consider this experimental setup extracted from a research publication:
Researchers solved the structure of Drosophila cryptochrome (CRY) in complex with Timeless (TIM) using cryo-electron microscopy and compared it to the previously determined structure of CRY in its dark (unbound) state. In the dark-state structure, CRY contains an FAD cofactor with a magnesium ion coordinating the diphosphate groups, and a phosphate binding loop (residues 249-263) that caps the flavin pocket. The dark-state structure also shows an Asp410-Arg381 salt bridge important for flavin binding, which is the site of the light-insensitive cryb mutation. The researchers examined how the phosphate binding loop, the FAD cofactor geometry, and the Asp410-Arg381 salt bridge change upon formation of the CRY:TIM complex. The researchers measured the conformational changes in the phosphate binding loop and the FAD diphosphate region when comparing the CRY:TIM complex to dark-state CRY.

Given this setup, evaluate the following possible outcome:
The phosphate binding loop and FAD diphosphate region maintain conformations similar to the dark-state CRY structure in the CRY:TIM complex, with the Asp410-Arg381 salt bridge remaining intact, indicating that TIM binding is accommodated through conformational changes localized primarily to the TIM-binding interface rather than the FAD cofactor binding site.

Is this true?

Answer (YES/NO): NO